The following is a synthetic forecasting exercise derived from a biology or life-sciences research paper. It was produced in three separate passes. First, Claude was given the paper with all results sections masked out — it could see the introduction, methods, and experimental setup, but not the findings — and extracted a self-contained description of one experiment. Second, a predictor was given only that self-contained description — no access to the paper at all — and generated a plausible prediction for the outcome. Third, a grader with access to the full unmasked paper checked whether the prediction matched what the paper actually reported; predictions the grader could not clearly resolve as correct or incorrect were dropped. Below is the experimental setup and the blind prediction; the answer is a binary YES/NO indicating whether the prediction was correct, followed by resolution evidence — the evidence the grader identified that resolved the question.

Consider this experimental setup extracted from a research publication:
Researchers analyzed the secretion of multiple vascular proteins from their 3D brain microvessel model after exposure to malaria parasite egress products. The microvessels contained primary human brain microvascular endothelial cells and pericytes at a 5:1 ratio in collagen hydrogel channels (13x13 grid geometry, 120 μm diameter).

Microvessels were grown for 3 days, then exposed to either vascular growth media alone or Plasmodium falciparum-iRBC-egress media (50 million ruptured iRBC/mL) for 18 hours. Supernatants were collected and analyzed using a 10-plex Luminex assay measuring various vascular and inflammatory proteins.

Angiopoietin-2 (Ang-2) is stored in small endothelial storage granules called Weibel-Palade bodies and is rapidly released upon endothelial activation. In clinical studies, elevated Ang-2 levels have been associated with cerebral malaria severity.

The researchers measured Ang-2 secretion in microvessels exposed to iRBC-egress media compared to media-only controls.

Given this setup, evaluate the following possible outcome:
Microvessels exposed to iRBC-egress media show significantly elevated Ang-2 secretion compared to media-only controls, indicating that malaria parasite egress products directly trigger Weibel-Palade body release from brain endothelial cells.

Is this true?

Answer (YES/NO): NO